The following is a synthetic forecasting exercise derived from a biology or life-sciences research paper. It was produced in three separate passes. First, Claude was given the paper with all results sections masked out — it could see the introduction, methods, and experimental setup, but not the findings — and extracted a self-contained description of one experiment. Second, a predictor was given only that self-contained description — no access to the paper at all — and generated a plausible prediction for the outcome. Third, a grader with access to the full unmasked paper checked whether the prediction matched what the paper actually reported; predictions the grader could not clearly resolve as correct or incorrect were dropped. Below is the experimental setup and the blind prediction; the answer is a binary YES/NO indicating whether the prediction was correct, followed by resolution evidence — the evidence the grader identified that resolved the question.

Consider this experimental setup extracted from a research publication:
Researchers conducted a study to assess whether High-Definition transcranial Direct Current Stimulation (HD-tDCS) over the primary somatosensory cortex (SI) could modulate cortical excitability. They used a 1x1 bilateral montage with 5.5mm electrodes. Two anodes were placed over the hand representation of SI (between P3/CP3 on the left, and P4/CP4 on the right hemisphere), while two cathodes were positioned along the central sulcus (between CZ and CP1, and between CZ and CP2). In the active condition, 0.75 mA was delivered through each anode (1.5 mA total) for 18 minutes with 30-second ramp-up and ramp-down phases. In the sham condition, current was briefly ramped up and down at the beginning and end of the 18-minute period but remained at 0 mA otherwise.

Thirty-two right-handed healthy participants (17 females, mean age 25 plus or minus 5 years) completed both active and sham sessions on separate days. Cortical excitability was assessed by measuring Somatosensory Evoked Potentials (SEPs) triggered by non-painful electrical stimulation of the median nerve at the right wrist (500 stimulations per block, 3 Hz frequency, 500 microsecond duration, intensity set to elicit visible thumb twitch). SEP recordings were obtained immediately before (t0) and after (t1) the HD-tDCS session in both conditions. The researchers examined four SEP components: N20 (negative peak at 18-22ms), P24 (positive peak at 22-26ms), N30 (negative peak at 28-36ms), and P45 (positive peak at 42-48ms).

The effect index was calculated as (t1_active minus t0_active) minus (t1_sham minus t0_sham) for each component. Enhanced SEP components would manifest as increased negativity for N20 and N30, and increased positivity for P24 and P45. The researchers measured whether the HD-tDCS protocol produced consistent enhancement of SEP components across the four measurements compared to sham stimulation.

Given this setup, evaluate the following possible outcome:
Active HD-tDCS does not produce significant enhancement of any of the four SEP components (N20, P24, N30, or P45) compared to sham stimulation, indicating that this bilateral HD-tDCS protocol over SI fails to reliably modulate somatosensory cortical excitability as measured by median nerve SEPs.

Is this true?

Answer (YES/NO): NO